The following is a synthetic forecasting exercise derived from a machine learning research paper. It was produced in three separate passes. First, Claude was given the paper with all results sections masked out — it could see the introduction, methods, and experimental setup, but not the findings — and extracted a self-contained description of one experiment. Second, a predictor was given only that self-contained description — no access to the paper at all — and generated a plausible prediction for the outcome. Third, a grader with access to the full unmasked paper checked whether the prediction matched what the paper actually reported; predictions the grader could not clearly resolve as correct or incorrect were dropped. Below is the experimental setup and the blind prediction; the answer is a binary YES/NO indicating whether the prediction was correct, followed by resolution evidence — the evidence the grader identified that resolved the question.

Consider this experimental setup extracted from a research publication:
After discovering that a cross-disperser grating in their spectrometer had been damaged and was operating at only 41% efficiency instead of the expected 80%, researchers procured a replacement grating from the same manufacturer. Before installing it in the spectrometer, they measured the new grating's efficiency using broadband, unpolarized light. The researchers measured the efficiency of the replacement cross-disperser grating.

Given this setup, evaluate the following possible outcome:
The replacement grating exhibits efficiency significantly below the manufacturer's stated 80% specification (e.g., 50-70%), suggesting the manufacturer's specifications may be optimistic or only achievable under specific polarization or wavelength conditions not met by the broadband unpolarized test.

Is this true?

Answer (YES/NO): NO